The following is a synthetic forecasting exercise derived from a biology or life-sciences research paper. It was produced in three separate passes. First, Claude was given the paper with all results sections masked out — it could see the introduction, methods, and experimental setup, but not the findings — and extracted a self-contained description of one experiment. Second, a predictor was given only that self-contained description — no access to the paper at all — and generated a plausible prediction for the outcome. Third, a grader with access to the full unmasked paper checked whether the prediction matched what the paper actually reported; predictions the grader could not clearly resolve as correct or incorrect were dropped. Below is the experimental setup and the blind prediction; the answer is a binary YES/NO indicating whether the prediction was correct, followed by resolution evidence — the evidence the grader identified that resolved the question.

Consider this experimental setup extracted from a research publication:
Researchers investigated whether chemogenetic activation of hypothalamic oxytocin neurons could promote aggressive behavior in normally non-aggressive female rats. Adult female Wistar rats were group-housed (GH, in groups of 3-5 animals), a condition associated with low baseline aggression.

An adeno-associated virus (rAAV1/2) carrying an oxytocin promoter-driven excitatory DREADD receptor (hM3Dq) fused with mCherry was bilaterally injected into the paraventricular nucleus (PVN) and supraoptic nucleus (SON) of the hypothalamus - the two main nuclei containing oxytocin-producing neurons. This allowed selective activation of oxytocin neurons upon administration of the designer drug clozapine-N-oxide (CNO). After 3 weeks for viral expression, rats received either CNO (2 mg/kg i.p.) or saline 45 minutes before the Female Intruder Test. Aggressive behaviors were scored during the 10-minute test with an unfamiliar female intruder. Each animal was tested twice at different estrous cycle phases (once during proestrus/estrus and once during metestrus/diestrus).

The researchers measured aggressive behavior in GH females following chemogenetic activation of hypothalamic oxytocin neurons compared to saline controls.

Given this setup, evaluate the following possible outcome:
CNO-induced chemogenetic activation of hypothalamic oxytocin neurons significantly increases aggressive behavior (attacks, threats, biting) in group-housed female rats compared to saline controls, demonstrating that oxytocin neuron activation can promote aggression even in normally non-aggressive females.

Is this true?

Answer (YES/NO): NO